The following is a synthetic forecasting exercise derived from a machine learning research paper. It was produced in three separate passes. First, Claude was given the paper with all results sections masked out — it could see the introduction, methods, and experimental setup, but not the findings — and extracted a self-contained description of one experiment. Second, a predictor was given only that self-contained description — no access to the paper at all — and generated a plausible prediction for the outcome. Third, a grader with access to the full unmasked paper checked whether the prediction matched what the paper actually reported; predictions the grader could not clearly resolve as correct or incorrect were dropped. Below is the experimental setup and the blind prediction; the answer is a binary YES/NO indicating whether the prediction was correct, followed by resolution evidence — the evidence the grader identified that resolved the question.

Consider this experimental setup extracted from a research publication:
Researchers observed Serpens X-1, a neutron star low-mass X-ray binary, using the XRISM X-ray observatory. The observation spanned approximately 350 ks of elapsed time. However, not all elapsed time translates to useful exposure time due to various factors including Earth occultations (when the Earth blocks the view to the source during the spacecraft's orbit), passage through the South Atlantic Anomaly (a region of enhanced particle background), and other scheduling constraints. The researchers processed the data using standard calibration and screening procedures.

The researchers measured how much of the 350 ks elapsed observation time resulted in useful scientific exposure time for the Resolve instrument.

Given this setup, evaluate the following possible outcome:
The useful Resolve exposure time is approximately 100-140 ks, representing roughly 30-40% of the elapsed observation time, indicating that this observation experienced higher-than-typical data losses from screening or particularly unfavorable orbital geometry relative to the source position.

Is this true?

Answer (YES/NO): NO